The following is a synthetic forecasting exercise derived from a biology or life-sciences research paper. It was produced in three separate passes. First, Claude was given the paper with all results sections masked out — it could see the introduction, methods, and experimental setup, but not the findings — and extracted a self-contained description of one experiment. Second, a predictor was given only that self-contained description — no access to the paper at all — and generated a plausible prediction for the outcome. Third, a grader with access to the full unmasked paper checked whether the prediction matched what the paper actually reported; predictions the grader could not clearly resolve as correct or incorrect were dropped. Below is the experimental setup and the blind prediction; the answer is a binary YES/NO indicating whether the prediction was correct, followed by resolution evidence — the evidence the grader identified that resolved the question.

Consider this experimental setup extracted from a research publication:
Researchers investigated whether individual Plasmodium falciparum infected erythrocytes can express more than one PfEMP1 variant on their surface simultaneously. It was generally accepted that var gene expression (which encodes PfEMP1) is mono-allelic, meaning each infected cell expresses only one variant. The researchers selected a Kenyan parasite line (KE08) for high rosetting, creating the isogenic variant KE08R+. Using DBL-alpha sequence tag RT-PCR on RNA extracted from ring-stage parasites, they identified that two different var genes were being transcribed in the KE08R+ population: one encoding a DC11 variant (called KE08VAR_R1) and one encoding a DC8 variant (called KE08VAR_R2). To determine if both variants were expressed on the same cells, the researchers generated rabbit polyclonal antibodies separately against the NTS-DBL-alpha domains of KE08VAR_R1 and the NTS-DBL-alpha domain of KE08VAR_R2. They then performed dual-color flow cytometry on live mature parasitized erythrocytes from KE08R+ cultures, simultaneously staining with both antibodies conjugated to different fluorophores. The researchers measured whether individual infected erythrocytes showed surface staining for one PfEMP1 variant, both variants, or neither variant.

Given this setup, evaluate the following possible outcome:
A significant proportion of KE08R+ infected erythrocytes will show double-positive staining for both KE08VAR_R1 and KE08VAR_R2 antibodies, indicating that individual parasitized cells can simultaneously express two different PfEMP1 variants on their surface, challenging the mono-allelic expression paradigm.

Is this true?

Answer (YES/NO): YES